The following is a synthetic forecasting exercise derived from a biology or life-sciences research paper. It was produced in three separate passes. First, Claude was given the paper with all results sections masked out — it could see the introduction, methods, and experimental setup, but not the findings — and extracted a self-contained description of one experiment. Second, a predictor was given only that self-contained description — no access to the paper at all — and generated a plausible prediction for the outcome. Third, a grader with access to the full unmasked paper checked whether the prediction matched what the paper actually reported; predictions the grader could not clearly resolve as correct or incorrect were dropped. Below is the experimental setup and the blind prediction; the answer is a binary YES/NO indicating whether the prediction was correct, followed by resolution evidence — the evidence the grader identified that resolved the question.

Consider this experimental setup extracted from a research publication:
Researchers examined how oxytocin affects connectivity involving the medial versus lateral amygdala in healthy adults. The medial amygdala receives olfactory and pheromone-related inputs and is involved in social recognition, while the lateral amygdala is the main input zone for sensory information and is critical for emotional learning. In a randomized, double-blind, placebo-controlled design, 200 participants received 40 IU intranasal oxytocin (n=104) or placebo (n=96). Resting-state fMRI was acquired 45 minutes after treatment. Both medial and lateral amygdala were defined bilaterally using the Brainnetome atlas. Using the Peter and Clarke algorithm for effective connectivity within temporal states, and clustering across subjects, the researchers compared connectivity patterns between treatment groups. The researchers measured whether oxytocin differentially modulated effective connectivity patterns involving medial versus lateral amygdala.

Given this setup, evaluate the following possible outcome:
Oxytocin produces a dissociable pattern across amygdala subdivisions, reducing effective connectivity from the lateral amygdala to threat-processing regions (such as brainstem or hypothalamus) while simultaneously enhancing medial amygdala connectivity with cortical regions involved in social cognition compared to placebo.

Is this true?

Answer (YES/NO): NO